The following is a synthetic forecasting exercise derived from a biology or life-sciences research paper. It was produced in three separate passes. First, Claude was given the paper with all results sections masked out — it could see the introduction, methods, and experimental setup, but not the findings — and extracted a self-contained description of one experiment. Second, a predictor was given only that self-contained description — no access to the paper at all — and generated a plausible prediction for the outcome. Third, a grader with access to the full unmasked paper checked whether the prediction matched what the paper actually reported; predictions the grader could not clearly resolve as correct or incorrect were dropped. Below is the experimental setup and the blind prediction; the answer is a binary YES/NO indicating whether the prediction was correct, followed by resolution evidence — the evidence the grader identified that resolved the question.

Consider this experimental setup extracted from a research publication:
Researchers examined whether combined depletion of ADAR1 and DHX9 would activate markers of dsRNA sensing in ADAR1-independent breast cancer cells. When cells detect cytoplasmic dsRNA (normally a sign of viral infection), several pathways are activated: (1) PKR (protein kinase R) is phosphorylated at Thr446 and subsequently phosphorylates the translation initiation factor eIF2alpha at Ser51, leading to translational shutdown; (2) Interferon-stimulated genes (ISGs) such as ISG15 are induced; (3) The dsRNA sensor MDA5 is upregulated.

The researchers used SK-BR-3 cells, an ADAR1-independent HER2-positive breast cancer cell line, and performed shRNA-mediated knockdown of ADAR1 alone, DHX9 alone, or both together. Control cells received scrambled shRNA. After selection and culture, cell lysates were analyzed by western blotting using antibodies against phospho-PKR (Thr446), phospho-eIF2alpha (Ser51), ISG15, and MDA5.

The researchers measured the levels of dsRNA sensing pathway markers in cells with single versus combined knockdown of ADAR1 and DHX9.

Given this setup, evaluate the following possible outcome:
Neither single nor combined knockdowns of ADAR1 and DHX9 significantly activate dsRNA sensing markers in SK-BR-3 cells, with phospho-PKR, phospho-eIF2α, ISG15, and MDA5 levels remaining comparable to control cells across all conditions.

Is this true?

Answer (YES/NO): NO